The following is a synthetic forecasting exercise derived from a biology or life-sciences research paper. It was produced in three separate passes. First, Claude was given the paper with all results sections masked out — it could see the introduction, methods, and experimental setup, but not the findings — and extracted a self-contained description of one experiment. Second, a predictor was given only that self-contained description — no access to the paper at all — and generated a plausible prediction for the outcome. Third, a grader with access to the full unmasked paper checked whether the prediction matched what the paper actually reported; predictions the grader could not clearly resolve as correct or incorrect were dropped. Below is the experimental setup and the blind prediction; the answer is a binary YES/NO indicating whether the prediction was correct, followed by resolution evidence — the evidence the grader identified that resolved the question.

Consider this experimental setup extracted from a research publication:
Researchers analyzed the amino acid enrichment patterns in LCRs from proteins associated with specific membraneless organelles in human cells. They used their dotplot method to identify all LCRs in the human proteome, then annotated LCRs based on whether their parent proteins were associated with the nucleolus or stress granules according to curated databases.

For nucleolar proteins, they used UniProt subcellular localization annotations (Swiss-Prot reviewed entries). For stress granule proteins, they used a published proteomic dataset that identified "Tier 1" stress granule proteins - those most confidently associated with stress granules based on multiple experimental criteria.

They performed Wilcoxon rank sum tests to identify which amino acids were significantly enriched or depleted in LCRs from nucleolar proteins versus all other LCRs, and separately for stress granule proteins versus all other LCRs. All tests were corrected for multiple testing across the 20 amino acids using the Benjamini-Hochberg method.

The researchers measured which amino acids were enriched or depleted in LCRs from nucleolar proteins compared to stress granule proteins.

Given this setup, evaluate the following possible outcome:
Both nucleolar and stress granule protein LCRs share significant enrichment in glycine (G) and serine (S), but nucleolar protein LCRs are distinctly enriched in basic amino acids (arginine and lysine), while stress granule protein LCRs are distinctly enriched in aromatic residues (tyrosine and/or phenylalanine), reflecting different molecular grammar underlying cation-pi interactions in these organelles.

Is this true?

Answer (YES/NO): NO